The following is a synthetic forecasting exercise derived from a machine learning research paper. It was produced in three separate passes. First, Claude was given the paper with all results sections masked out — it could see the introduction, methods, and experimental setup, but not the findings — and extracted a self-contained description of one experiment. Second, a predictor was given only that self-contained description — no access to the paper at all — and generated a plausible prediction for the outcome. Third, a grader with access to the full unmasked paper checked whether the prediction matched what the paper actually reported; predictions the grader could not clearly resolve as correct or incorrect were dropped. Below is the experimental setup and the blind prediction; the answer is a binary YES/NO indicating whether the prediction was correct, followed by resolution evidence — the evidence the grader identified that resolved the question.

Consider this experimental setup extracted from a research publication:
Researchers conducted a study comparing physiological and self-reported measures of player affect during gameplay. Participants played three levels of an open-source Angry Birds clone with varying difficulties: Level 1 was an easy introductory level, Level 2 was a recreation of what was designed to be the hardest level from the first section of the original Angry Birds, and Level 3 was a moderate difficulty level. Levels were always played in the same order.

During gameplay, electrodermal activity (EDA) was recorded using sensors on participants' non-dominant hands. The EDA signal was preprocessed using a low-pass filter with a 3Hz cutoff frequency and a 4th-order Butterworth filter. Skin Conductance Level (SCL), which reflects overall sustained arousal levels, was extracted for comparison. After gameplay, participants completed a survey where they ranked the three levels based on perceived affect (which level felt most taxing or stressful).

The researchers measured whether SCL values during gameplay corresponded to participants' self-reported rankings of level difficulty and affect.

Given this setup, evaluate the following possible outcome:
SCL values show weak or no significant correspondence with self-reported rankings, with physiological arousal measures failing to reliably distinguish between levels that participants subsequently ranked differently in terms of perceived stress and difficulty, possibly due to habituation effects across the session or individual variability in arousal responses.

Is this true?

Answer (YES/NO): YES